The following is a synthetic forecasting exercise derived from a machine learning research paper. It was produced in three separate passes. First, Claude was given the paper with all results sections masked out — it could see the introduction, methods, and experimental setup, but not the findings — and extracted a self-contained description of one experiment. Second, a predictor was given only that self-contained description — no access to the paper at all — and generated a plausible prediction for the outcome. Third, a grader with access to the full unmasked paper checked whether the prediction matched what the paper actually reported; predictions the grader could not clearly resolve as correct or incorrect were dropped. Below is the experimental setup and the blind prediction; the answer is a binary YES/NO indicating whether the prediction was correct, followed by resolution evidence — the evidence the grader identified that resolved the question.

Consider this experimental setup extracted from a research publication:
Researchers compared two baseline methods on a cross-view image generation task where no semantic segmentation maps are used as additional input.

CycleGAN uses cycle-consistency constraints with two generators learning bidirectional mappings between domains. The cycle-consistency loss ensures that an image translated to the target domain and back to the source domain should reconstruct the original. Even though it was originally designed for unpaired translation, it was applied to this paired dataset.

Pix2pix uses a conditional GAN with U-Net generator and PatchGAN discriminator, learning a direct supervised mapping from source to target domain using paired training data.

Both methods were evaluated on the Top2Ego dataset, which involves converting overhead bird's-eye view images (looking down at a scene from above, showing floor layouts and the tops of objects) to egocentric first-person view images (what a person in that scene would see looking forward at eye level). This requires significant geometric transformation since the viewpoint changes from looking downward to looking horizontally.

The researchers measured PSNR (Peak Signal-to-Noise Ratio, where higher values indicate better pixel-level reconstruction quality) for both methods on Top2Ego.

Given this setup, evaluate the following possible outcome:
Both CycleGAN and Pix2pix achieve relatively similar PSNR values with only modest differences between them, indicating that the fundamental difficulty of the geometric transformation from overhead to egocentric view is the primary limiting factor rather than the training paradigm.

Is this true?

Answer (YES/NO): YES